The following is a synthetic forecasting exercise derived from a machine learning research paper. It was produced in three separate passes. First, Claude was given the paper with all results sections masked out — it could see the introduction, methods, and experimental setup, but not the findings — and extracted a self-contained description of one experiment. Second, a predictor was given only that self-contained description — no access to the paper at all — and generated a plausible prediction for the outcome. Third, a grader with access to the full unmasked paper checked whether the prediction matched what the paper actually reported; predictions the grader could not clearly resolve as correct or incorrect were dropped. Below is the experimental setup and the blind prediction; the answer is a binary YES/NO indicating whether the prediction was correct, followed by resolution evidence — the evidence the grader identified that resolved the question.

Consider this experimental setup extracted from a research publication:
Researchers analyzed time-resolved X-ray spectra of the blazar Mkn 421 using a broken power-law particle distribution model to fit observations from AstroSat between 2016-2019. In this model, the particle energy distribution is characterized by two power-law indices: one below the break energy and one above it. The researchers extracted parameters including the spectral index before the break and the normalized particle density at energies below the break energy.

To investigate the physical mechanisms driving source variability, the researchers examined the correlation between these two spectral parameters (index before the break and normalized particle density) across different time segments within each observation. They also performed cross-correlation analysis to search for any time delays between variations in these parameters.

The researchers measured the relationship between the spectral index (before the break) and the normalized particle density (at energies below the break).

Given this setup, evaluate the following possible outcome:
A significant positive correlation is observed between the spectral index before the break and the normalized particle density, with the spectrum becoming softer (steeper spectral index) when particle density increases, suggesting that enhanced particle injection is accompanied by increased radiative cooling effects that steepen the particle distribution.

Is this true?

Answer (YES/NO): NO